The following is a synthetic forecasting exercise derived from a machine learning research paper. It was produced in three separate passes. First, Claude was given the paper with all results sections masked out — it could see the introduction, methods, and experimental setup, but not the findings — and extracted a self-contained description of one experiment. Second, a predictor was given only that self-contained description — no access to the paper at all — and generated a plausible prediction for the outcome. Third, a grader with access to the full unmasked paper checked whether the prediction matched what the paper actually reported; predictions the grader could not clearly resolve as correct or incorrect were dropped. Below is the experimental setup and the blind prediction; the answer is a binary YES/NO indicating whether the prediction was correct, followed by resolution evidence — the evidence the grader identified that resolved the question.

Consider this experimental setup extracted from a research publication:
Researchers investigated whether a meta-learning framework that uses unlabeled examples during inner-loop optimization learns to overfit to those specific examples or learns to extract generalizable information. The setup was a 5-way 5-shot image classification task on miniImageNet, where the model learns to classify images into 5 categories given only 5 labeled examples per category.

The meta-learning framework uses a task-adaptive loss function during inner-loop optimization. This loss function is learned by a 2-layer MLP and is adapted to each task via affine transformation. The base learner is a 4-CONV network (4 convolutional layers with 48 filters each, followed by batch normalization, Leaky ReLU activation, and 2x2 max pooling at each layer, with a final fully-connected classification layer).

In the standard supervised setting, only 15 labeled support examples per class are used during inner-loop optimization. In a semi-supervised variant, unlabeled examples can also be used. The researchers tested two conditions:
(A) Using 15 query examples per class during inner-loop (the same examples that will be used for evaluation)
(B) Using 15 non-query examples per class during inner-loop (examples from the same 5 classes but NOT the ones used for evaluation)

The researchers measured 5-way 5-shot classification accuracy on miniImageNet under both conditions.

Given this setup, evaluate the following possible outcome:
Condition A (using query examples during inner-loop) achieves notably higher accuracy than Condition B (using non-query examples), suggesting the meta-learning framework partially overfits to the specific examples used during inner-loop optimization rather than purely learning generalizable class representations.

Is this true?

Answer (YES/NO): NO